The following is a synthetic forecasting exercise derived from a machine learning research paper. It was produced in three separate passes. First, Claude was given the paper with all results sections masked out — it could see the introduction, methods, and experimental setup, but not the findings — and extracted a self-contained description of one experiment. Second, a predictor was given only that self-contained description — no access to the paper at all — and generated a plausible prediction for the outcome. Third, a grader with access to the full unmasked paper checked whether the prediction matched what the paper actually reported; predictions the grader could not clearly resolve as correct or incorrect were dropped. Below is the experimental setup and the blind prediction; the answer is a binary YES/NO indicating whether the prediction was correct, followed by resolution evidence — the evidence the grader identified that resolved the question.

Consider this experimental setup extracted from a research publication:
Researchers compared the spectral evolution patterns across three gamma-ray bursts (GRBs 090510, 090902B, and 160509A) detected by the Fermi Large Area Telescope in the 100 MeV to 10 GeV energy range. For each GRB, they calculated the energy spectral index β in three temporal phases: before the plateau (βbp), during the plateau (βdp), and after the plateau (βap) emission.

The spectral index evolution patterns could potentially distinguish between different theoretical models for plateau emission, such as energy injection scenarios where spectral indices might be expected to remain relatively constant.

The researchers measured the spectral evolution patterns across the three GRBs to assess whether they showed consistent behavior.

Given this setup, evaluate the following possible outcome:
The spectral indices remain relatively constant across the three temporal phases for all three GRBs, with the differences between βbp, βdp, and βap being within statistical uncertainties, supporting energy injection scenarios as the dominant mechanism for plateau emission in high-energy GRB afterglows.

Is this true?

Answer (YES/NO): NO